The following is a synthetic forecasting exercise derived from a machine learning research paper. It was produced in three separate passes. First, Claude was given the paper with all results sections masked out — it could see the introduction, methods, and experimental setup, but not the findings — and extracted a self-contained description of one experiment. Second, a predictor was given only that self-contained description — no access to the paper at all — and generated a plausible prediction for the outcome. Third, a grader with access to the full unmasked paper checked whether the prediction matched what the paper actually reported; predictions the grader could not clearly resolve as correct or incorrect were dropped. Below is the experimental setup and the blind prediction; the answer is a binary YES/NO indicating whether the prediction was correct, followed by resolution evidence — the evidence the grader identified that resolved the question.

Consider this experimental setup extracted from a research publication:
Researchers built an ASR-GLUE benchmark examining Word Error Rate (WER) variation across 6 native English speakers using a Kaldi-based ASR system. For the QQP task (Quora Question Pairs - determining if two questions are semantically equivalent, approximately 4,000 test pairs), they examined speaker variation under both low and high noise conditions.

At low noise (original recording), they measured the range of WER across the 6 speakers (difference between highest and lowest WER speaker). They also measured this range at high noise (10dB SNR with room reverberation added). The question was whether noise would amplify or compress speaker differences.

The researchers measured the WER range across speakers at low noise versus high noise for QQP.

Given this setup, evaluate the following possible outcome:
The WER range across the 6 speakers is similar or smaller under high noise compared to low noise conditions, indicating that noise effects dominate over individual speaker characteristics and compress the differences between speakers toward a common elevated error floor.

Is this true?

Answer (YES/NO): NO